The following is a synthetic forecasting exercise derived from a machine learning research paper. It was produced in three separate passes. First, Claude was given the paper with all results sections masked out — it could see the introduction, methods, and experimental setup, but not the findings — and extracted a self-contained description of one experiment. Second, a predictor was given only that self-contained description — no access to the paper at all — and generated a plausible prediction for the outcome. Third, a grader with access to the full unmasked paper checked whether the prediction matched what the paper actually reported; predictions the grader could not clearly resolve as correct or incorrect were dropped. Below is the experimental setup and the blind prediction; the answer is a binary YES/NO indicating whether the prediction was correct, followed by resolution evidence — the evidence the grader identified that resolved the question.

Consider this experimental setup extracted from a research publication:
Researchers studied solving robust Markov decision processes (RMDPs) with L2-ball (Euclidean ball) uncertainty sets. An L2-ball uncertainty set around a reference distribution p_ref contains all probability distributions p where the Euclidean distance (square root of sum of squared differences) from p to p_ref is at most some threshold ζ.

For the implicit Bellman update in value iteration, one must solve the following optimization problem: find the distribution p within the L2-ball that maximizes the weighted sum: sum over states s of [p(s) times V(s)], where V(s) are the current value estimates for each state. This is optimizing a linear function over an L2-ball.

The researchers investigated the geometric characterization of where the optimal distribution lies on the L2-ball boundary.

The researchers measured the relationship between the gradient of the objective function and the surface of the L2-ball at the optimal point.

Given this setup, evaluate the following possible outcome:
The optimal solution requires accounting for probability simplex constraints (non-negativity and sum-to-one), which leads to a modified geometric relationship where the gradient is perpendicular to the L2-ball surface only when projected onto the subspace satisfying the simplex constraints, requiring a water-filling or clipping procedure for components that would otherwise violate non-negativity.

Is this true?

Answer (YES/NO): YES